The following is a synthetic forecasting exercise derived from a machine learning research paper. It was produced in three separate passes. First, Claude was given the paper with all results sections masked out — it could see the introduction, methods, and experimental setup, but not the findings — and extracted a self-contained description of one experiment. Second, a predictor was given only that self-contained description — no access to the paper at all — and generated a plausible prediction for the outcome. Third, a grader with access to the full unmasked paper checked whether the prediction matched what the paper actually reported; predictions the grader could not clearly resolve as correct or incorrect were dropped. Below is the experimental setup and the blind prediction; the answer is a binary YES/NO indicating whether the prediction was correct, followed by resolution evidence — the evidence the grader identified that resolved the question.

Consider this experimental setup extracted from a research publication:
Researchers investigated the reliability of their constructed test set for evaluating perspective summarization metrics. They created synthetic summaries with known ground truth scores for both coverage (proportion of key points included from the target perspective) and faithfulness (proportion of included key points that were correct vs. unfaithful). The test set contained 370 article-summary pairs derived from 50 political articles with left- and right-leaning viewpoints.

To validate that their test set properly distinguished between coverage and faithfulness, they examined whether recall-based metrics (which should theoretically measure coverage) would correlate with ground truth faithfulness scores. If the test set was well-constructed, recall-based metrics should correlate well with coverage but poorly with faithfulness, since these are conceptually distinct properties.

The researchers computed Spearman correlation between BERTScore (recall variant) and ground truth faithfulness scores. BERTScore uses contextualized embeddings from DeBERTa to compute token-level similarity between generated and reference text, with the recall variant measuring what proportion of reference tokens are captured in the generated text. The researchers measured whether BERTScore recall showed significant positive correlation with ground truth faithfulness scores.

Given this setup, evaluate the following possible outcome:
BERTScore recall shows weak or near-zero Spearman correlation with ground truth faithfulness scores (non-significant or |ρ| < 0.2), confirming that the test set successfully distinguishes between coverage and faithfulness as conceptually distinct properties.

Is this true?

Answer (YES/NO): YES